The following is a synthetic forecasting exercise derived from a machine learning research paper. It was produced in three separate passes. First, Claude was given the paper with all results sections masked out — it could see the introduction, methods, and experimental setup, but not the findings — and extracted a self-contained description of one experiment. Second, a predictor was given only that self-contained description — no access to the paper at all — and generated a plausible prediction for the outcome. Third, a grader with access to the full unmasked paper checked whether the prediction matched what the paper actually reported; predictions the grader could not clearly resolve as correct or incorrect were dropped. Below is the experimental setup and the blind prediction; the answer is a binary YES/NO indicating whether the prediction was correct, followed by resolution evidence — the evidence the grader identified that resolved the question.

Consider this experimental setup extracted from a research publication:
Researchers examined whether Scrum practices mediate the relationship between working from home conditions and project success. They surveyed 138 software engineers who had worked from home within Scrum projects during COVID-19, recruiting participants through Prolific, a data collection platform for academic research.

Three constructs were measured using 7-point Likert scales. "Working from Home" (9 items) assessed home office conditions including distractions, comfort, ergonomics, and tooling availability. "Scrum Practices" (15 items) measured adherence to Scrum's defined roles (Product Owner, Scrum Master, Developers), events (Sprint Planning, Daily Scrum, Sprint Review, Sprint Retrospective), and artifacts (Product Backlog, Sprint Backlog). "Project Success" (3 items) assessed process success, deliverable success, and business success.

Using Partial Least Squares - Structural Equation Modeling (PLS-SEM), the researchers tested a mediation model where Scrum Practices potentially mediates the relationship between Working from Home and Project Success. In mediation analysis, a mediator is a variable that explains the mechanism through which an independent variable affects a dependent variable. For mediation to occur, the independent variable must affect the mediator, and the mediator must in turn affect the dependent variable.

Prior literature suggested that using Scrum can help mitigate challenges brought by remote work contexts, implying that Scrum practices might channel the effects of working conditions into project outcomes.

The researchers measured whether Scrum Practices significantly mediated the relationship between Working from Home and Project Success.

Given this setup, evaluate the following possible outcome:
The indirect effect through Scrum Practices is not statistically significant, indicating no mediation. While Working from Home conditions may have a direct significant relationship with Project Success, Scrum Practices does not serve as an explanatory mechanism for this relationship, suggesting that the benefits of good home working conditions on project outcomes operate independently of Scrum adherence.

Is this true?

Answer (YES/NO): NO